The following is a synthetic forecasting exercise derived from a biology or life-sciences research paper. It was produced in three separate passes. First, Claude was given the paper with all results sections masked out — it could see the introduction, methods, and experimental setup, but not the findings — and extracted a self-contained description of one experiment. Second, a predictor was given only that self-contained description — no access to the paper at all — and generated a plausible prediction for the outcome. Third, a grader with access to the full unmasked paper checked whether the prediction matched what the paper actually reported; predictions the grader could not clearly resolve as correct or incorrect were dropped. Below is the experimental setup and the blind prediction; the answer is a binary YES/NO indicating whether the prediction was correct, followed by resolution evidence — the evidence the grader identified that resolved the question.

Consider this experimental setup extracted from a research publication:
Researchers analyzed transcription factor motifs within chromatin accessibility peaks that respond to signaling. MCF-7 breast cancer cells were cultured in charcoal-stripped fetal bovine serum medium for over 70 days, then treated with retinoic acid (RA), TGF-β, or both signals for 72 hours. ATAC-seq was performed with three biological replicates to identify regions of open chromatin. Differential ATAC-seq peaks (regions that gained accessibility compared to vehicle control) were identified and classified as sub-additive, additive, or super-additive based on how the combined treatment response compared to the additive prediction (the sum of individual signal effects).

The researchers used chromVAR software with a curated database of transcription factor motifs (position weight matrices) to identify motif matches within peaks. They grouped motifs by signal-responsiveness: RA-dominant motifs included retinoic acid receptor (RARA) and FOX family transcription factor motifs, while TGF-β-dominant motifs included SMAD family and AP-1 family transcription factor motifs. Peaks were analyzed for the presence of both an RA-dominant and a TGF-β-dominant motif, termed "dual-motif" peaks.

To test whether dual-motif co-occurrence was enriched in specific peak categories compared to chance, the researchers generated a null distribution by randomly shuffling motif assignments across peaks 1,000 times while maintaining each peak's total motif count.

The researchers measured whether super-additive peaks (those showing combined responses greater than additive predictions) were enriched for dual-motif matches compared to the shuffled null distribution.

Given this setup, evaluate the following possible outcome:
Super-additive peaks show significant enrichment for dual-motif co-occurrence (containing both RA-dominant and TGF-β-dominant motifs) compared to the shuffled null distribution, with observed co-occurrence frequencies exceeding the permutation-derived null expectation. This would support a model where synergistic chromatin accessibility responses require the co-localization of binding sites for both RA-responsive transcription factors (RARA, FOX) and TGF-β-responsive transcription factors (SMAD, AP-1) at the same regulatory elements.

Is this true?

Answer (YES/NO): NO